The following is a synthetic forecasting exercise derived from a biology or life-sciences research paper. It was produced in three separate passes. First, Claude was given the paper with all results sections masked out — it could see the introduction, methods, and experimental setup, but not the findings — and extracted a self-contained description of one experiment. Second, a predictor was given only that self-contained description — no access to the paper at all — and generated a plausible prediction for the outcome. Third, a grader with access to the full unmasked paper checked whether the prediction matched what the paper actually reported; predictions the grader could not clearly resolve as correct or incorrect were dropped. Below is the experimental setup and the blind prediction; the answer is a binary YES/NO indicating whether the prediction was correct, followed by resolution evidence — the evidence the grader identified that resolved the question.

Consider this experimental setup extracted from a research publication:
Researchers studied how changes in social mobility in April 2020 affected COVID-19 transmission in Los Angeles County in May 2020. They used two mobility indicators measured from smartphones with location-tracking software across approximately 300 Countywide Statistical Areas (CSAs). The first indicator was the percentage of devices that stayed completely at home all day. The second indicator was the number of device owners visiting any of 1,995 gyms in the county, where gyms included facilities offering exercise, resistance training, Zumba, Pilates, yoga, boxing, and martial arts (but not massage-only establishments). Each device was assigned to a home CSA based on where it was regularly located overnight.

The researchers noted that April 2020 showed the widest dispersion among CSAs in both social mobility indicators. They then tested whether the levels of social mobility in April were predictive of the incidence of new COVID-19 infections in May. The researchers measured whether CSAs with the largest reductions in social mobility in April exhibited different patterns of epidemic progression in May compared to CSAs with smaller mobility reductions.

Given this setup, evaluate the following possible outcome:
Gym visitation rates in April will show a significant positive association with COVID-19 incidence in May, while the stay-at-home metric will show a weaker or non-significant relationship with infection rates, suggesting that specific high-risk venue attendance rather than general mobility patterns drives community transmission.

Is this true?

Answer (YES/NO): NO